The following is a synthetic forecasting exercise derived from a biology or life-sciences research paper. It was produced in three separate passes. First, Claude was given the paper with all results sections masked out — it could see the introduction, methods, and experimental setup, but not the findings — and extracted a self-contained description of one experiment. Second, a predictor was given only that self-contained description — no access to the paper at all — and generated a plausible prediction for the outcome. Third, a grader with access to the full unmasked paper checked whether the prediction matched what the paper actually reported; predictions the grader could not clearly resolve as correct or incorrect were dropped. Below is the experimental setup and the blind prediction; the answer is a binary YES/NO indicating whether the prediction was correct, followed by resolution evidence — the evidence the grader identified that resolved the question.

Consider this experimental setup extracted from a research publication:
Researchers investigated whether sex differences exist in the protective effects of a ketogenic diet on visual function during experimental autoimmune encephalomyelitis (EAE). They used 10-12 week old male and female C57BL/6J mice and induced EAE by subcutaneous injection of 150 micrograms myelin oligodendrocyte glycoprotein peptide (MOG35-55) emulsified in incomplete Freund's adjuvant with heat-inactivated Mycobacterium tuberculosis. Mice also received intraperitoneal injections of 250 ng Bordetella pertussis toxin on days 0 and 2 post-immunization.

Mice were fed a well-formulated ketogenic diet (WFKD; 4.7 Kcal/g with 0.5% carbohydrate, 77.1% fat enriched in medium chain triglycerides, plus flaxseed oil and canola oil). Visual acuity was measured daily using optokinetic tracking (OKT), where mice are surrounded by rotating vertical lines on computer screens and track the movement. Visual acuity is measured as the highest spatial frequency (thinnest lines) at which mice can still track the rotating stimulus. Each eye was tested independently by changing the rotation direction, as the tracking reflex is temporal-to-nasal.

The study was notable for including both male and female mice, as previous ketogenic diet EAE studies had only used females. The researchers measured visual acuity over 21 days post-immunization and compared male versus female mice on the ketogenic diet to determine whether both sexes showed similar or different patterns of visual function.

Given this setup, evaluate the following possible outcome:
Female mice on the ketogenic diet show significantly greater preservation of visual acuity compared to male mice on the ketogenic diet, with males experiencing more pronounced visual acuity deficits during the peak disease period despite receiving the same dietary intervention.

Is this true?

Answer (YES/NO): NO